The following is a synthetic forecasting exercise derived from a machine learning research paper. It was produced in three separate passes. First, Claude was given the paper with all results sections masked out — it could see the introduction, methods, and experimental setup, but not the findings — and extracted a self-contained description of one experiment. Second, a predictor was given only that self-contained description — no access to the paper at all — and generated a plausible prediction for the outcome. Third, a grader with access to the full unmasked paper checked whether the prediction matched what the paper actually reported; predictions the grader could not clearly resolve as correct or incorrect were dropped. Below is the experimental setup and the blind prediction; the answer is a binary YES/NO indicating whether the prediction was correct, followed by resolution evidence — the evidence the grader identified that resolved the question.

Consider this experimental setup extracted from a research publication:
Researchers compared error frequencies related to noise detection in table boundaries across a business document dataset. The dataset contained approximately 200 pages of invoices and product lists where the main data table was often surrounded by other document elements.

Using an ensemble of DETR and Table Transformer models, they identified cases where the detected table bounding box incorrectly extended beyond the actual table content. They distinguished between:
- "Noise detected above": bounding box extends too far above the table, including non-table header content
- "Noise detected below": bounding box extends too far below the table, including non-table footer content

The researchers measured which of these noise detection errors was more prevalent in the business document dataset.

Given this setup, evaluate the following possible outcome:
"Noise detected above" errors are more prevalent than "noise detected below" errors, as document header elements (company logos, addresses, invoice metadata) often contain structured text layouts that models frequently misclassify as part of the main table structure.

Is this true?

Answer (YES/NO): NO